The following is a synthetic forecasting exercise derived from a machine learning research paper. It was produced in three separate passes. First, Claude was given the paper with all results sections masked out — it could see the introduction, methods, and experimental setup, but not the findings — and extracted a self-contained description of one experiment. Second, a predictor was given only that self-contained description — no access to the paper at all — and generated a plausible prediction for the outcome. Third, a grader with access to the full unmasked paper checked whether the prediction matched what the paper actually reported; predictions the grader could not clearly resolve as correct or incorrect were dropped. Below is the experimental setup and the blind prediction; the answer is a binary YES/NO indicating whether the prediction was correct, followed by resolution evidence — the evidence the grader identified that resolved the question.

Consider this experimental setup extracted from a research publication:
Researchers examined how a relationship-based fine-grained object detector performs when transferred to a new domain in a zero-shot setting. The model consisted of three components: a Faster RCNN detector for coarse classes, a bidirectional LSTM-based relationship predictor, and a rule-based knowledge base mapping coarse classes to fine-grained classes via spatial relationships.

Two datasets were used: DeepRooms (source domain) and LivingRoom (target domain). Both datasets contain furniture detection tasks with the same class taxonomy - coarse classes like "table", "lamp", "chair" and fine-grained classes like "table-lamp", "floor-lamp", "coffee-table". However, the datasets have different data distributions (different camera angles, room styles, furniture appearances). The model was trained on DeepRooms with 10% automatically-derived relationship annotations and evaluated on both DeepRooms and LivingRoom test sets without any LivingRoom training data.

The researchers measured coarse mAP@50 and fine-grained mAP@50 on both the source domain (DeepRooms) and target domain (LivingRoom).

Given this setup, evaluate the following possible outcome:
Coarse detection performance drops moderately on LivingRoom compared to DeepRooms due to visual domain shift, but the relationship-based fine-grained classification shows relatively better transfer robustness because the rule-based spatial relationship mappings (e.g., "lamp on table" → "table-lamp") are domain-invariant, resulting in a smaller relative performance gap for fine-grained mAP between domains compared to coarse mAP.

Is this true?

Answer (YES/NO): NO